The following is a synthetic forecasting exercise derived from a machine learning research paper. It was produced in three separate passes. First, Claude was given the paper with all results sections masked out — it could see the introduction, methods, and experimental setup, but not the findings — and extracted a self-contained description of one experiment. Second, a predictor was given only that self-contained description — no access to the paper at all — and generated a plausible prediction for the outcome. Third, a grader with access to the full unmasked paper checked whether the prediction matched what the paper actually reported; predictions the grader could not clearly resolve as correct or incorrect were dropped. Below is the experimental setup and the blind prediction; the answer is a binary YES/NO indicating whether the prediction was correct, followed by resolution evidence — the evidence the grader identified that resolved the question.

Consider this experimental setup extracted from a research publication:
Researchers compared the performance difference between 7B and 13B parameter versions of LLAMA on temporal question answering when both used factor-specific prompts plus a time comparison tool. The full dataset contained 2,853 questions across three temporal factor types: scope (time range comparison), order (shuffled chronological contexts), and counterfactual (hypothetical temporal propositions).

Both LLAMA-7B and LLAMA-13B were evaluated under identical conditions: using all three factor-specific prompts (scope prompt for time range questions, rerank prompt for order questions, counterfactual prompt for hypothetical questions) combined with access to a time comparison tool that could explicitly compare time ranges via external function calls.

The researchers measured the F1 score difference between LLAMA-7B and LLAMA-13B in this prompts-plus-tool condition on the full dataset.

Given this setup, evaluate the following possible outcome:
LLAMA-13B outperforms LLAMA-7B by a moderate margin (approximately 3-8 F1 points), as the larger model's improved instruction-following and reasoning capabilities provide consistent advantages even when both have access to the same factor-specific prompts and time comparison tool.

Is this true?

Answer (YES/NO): NO